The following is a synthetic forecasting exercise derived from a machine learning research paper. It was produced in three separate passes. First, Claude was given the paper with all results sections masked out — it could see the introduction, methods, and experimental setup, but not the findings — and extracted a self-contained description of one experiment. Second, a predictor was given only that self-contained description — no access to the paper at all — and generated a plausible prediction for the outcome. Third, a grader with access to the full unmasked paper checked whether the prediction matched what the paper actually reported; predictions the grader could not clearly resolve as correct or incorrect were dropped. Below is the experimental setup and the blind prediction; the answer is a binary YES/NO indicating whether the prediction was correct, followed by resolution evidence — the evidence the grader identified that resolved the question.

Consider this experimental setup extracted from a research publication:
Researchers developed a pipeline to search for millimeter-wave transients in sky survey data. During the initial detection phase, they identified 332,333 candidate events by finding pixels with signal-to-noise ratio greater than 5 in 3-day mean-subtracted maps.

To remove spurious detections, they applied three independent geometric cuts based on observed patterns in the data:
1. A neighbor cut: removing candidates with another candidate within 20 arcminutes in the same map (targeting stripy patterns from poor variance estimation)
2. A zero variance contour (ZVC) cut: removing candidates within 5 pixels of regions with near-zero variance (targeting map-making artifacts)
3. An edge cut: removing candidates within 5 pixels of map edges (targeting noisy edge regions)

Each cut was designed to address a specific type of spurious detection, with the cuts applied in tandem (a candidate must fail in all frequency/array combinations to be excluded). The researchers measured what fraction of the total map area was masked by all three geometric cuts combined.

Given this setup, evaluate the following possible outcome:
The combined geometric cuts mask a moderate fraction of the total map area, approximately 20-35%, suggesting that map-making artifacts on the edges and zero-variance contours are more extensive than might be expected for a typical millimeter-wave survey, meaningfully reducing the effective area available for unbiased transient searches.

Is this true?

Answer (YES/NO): NO